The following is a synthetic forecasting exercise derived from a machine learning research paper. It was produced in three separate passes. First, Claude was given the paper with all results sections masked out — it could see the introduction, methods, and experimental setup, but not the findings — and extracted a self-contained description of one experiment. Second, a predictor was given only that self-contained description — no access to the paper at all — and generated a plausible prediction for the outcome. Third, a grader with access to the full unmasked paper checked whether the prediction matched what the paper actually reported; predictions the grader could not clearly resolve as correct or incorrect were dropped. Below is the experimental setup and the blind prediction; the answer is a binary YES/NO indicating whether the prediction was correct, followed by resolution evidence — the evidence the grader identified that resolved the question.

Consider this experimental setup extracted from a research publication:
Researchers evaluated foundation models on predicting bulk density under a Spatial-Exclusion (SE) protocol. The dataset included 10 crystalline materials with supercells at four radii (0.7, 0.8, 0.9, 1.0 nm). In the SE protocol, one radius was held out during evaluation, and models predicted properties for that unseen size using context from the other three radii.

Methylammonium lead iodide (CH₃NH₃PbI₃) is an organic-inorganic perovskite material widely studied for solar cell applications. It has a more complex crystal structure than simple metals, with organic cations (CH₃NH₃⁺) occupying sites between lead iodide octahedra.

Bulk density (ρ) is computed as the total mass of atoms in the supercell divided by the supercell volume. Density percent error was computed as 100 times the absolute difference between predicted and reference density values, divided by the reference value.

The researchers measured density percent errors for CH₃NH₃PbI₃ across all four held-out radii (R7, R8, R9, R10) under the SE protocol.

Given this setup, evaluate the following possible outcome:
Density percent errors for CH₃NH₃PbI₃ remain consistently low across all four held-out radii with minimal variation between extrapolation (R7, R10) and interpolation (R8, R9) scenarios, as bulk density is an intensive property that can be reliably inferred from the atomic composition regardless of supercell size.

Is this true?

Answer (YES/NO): NO